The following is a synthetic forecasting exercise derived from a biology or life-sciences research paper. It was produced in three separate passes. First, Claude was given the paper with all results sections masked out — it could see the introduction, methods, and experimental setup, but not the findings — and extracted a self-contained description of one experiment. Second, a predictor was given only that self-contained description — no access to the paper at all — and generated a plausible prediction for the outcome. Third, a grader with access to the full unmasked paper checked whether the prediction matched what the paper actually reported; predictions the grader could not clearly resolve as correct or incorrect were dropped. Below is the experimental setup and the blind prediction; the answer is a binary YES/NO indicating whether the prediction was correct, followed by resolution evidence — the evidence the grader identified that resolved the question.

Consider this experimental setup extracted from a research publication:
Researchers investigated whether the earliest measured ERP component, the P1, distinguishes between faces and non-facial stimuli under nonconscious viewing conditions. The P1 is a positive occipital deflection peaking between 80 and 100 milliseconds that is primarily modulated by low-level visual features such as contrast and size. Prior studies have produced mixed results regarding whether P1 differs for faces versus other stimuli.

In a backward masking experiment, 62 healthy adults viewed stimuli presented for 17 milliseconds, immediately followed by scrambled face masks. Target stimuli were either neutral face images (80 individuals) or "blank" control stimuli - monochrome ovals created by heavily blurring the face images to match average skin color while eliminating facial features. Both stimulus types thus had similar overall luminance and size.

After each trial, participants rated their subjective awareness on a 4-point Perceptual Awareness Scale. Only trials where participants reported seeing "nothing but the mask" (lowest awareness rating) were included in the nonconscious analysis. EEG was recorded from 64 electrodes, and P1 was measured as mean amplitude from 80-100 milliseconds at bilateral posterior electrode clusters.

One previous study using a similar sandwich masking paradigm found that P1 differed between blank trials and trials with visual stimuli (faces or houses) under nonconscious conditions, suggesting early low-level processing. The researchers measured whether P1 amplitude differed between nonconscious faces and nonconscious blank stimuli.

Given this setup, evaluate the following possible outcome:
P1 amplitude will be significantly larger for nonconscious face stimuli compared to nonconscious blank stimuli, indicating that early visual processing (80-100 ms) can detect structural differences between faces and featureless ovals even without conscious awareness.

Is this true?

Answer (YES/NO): NO